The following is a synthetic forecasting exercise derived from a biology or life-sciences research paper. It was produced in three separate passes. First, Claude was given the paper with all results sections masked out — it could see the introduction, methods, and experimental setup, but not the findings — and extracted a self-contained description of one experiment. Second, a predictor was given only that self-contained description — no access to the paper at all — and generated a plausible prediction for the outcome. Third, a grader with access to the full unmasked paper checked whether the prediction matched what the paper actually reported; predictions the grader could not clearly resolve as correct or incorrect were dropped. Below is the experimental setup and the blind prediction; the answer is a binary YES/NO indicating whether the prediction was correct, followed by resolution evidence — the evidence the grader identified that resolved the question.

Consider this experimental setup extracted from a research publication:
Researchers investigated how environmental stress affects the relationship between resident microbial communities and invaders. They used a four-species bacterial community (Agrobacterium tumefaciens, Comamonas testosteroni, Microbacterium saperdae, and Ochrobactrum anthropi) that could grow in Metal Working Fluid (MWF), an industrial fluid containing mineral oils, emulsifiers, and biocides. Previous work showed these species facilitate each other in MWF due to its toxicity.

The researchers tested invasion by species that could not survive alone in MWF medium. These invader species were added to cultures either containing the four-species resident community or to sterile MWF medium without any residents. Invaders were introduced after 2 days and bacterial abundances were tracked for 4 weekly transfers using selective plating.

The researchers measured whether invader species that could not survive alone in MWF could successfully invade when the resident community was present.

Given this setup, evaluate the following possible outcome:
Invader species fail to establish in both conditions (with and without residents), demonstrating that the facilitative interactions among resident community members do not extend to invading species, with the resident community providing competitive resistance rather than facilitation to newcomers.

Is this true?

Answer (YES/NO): NO